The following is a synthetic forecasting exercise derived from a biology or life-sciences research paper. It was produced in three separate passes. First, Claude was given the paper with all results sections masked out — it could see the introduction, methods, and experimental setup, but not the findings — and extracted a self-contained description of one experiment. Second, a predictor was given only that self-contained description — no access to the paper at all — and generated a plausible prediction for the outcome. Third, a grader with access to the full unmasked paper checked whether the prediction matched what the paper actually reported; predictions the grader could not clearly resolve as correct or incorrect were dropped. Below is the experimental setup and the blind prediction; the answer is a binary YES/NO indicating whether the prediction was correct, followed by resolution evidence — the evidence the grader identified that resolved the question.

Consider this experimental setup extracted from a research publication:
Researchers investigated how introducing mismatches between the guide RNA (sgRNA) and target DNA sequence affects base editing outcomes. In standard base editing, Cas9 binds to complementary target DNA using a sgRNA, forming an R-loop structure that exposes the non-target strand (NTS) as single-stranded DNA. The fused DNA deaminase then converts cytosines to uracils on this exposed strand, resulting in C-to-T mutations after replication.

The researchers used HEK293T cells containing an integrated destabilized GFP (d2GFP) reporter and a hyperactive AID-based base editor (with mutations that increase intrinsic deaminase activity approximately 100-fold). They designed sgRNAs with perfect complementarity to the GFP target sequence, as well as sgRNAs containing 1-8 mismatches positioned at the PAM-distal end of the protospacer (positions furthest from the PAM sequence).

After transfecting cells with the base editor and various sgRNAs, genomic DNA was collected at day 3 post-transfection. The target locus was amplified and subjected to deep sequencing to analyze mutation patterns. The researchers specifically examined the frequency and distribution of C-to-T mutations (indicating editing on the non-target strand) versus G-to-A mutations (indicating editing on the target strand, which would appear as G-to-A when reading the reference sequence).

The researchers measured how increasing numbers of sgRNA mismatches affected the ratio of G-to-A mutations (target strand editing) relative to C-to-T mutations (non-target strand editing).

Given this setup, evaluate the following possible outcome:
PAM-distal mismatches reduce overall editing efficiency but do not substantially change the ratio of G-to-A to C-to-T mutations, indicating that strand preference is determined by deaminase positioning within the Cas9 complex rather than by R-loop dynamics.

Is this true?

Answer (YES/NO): NO